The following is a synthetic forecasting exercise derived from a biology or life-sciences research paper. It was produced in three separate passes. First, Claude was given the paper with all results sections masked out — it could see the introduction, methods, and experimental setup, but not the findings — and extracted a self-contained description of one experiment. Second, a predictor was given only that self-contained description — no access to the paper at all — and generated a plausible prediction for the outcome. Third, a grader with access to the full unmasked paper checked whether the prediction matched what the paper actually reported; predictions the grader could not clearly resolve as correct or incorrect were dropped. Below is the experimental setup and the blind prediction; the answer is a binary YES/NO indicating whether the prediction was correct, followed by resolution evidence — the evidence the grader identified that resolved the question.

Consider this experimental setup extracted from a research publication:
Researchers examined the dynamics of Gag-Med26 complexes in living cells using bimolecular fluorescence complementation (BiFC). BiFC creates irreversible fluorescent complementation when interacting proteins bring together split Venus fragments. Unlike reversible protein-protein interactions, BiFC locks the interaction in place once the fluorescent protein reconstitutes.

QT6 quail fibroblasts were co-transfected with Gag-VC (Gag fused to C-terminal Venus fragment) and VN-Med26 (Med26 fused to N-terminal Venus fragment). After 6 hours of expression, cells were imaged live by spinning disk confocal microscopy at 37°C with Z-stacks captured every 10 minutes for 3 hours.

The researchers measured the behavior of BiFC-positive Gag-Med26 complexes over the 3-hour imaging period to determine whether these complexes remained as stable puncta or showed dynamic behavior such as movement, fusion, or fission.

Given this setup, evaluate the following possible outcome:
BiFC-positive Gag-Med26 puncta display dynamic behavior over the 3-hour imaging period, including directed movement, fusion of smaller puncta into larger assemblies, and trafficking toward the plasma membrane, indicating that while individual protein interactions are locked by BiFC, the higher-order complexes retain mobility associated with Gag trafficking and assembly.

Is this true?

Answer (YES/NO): NO